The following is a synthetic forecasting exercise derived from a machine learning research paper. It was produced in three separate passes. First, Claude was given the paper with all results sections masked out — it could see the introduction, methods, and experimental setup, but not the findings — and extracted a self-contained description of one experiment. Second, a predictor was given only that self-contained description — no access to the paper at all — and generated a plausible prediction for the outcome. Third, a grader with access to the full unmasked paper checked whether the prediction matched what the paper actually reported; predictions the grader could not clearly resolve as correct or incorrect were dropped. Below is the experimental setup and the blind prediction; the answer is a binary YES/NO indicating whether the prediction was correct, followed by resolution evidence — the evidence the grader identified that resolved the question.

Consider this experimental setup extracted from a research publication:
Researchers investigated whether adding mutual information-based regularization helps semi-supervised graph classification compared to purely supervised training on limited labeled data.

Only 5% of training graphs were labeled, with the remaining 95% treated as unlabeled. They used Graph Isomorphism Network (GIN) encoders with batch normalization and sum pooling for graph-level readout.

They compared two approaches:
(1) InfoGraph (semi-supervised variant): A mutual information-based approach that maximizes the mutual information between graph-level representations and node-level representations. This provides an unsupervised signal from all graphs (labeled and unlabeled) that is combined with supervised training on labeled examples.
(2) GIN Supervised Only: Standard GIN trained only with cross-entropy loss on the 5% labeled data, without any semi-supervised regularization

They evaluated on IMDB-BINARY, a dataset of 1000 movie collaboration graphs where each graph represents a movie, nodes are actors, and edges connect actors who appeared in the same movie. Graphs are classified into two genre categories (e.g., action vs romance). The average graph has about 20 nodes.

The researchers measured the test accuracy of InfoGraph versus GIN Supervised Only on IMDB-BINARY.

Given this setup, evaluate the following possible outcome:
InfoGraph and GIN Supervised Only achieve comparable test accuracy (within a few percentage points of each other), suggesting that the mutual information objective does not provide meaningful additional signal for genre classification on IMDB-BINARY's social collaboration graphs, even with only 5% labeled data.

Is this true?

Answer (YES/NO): NO